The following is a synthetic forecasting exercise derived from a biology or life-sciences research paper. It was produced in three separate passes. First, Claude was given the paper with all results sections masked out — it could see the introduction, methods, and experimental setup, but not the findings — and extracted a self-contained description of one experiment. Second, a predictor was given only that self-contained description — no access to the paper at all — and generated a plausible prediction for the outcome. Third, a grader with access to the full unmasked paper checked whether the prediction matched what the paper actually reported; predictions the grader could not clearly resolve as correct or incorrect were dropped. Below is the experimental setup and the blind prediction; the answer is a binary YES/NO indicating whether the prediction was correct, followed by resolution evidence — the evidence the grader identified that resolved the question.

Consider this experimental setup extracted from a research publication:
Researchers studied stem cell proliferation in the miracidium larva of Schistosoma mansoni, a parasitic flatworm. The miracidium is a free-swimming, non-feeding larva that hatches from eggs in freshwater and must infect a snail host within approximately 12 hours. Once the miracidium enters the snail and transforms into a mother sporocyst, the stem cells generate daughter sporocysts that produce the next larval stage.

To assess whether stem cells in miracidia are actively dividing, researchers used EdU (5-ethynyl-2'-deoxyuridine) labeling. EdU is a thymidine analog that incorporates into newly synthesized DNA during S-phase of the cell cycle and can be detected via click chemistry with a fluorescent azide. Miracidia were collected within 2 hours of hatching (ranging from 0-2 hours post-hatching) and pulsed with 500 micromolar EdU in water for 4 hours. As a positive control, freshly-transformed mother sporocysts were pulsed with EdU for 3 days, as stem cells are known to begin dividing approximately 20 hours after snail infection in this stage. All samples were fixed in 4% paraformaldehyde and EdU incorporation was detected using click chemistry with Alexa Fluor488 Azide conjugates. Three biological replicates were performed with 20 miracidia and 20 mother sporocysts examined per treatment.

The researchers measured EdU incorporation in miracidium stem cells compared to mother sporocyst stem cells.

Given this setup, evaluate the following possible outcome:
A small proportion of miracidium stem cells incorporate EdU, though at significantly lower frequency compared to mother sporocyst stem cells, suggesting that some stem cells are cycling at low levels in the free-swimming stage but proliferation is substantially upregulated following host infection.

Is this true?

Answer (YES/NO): NO